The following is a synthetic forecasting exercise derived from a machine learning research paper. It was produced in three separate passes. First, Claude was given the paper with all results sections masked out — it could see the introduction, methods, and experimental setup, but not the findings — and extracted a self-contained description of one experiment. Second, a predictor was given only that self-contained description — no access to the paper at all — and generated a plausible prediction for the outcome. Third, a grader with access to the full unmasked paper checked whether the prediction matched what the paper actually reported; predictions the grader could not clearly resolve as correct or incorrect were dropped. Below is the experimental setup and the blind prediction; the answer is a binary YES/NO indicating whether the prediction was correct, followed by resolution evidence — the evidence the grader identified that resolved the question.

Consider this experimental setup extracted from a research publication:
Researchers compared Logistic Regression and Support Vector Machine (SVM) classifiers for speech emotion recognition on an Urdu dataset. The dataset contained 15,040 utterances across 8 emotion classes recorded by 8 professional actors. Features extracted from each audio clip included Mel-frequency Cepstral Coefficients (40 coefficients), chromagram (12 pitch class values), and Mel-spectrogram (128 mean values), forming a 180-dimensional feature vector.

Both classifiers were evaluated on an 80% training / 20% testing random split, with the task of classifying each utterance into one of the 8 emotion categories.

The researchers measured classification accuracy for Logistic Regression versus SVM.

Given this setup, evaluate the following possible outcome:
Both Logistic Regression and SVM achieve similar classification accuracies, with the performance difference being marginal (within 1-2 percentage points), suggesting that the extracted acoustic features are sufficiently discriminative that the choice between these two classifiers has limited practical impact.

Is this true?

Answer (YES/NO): YES